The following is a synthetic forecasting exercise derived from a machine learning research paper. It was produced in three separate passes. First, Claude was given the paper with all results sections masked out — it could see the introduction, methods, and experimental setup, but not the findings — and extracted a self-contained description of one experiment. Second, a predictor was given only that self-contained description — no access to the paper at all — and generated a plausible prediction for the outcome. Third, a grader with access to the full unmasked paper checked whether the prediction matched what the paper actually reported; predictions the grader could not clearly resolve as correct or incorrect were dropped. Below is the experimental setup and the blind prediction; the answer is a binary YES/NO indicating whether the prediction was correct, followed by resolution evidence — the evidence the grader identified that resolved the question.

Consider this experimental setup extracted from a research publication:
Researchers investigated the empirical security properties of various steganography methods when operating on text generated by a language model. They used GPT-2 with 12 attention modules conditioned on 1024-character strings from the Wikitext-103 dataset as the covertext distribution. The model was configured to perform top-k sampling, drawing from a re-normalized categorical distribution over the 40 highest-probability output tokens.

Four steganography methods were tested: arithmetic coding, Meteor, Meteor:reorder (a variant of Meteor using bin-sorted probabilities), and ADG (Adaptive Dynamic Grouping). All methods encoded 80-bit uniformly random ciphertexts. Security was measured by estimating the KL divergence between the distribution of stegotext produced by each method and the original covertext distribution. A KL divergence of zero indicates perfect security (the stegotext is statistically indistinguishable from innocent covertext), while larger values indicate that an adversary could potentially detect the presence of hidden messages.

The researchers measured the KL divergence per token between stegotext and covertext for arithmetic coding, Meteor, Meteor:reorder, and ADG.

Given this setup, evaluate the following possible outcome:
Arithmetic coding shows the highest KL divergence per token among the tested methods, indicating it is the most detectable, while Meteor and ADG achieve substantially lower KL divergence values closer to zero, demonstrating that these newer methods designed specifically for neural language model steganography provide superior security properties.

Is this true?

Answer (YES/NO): NO